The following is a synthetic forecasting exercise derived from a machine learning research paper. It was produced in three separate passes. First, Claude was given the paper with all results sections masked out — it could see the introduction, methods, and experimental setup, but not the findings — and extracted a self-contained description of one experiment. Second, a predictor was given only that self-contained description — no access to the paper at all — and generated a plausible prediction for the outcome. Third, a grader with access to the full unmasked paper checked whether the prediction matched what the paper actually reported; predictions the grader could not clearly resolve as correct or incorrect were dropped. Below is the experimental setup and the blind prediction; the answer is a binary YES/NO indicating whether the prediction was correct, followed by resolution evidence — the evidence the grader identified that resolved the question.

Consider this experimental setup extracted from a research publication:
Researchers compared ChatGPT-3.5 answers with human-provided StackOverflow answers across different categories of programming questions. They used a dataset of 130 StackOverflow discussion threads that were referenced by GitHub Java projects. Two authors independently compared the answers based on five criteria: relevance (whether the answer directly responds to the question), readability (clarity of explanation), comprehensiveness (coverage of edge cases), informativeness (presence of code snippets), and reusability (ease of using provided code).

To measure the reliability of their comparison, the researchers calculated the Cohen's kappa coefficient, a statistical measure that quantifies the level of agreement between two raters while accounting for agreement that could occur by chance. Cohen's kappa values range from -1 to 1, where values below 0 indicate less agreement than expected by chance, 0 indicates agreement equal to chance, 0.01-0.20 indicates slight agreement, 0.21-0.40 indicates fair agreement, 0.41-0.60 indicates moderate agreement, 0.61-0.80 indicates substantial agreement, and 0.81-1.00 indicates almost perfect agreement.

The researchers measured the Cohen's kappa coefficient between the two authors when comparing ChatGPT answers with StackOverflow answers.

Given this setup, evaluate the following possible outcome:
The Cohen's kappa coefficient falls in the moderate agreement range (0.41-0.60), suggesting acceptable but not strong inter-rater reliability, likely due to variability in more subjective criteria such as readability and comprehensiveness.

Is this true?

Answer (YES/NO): NO